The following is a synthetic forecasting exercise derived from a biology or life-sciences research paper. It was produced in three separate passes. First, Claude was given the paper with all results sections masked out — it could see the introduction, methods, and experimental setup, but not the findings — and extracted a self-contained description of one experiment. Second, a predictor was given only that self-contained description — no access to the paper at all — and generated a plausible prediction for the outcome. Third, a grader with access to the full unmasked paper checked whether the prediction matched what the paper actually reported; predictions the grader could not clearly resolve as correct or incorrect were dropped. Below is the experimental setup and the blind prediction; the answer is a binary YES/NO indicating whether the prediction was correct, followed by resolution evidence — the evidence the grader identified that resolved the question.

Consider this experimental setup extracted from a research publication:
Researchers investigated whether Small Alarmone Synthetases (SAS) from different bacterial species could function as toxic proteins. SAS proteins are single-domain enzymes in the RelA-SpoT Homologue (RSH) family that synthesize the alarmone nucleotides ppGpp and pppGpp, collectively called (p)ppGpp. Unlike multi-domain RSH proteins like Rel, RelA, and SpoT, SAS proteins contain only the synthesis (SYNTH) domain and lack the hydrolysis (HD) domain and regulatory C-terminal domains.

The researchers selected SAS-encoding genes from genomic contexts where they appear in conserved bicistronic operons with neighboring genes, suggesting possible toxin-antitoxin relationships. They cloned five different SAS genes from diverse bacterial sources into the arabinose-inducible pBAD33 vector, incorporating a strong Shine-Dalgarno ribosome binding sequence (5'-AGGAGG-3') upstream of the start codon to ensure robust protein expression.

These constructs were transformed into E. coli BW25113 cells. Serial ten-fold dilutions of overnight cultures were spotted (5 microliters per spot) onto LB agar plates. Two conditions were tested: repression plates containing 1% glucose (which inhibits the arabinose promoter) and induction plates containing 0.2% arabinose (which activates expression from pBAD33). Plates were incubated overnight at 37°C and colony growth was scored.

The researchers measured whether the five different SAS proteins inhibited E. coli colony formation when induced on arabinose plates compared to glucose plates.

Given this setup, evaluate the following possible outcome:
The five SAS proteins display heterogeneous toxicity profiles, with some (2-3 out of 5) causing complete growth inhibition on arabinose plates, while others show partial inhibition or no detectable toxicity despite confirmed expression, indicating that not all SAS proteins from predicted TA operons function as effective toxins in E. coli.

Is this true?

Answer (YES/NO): NO